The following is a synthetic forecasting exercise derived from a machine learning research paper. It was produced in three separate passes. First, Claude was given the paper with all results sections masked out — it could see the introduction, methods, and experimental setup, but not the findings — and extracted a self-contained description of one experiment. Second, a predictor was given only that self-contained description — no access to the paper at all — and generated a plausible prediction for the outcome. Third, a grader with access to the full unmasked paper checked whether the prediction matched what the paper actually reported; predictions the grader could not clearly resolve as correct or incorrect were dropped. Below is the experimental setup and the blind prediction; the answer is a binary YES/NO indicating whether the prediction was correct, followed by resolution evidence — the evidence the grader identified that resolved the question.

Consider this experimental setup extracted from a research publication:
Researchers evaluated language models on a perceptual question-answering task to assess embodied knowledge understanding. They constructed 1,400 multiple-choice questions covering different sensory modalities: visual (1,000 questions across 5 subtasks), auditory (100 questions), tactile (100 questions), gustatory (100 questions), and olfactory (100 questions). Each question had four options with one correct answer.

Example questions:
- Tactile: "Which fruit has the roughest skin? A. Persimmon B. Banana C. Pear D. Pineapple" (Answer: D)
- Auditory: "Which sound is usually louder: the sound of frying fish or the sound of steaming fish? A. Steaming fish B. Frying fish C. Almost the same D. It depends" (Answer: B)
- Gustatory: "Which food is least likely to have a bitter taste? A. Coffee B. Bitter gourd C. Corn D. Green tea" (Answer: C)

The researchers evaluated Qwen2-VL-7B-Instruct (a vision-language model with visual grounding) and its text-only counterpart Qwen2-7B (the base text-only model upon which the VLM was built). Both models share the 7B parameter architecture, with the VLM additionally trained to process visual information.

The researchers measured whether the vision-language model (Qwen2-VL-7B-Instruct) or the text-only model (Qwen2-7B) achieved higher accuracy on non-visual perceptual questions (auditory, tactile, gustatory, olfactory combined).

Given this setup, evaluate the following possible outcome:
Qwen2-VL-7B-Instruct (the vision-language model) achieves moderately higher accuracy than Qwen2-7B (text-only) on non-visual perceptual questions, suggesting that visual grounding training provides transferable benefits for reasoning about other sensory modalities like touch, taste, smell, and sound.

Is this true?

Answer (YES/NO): NO